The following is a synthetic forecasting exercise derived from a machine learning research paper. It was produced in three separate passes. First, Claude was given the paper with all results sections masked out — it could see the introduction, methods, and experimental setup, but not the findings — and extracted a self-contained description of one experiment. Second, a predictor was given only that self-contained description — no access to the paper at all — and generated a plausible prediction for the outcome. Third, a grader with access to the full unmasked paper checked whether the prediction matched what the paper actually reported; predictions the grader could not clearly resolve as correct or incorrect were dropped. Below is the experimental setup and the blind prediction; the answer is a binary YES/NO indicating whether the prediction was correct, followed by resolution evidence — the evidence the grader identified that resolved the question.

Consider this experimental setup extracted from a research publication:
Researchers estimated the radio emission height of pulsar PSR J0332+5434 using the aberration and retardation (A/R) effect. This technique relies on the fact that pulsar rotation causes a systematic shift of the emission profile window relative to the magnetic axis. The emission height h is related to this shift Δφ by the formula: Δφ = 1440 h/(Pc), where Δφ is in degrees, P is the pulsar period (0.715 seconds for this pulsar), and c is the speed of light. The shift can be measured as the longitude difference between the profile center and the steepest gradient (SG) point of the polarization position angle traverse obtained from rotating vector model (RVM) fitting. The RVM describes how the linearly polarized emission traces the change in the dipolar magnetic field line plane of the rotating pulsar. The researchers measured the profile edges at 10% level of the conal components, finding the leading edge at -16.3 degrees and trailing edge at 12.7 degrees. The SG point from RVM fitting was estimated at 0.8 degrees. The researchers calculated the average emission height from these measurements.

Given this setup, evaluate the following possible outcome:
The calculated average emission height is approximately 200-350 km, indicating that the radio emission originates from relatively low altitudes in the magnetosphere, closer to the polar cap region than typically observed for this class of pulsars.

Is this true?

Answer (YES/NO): NO